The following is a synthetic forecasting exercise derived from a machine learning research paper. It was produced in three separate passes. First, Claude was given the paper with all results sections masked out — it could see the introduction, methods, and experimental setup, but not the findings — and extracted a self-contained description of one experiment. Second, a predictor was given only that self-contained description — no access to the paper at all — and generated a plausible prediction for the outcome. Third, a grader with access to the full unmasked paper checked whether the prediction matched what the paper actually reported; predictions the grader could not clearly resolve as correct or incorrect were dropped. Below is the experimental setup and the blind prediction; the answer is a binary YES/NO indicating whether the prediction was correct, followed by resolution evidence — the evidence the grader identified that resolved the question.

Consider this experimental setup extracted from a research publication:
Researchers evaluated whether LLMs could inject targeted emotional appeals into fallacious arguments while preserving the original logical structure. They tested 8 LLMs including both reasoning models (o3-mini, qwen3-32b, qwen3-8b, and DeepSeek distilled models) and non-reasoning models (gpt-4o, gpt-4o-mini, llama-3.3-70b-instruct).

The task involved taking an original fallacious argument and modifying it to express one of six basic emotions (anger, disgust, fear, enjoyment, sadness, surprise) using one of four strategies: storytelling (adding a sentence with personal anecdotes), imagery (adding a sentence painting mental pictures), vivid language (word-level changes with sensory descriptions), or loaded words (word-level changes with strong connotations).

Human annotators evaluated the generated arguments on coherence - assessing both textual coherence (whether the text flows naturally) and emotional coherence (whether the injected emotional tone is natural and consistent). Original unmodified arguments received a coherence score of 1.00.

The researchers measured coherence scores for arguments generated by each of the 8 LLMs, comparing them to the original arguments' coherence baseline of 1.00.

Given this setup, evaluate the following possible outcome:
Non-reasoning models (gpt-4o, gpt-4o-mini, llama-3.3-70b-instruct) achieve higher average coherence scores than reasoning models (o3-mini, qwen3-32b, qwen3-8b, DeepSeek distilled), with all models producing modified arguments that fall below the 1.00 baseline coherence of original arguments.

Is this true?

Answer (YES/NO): NO